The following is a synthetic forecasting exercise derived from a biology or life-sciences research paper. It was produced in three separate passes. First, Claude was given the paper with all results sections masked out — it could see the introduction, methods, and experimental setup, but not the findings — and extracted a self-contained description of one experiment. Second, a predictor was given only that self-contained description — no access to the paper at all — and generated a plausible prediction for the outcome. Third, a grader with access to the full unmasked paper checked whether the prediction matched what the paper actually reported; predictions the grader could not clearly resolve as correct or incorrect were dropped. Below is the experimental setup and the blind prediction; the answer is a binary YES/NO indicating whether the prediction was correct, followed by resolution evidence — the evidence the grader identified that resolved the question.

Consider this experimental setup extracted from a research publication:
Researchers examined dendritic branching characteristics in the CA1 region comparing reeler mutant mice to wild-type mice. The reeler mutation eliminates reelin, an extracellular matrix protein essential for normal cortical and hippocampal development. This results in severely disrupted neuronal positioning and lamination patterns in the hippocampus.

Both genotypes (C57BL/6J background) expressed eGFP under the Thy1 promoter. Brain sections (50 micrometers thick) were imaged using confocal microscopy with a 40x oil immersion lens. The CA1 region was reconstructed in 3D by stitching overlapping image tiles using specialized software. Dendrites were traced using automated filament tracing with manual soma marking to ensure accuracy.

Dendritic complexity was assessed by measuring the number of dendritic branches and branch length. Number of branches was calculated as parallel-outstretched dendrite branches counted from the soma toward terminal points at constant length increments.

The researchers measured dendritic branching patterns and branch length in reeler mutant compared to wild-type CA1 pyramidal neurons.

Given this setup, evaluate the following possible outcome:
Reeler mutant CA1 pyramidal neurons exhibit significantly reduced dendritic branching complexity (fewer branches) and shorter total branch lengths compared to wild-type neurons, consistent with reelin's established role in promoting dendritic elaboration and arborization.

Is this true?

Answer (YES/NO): NO